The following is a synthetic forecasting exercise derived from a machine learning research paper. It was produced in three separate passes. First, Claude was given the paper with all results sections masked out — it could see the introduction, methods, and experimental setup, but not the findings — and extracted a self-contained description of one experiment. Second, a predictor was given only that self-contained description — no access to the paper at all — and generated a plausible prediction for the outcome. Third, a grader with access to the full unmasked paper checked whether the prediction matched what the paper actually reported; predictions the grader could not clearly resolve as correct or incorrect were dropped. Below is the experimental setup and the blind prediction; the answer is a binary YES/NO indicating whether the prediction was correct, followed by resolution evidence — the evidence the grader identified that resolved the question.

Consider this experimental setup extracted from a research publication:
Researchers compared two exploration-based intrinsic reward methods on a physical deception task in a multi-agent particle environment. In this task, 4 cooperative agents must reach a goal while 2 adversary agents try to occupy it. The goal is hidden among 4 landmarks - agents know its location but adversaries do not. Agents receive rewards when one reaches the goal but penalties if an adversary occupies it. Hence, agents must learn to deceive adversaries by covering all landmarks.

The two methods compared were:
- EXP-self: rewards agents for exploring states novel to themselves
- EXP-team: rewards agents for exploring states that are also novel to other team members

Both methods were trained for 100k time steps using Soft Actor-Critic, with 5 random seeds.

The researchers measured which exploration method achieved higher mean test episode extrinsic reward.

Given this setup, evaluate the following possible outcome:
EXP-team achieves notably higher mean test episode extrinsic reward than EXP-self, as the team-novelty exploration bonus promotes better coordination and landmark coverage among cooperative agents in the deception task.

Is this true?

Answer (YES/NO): NO